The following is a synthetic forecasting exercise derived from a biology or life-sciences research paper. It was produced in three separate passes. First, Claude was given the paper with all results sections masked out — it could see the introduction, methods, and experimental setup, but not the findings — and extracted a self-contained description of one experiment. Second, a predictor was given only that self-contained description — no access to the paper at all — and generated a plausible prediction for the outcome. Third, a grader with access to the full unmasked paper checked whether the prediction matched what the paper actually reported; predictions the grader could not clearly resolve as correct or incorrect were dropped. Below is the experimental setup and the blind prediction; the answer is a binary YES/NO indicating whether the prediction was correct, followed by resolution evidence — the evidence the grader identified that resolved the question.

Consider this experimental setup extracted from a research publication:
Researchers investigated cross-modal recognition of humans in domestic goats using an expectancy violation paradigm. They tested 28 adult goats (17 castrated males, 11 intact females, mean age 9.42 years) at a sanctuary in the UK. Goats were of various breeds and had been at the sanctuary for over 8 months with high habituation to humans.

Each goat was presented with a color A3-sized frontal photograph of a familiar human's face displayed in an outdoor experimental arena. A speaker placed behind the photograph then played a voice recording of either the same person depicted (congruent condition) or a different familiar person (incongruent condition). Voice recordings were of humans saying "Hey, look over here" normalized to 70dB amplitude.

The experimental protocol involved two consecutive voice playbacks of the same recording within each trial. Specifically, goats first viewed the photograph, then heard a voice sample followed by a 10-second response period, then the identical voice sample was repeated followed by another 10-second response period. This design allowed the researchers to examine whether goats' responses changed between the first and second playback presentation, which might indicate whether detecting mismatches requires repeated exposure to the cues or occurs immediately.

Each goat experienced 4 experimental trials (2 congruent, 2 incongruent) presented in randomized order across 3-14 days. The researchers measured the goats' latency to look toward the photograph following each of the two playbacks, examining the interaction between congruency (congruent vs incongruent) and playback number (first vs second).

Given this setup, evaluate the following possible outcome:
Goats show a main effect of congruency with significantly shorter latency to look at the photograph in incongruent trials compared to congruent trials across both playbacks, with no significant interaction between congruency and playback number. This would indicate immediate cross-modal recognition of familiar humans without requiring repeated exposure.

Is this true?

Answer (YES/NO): NO